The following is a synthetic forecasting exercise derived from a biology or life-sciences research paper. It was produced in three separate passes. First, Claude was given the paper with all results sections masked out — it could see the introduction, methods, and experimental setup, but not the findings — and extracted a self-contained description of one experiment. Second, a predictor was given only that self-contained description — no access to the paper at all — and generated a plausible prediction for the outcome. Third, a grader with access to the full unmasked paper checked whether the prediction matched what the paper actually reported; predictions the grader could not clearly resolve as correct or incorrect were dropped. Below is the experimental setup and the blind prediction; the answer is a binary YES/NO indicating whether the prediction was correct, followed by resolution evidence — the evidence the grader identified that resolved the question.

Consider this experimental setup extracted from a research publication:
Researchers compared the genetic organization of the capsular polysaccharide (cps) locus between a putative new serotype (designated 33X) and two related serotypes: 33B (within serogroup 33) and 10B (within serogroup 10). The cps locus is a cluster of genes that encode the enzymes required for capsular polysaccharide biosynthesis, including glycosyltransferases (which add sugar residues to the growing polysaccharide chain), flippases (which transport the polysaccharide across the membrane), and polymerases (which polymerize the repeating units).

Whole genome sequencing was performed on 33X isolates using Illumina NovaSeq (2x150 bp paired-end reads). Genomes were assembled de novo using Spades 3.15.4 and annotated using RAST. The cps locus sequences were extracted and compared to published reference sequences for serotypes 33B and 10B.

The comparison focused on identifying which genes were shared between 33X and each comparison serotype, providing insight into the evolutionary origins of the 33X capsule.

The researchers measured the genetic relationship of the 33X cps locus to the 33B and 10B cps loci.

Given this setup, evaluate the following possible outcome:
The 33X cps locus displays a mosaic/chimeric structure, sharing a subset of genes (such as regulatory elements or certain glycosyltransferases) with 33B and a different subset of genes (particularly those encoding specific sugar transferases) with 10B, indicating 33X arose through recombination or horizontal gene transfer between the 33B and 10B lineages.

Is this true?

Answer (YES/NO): NO